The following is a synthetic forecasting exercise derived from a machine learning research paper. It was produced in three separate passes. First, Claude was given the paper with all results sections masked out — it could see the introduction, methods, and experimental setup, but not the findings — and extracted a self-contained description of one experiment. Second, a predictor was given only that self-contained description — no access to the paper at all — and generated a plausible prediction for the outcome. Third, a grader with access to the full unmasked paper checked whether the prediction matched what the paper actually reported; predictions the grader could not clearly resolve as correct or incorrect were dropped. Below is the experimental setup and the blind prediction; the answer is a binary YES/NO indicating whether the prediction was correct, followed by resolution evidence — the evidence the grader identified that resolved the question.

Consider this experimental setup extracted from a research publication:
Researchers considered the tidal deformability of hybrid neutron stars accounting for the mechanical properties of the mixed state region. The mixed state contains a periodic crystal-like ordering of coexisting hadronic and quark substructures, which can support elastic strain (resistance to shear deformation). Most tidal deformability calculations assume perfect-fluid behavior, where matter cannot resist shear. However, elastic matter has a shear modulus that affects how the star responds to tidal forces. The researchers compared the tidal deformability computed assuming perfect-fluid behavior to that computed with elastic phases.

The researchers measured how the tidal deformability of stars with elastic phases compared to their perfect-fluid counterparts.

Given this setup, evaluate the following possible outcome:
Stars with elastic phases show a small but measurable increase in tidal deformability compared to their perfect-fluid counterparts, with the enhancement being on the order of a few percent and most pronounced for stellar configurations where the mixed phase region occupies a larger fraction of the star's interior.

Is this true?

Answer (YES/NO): NO